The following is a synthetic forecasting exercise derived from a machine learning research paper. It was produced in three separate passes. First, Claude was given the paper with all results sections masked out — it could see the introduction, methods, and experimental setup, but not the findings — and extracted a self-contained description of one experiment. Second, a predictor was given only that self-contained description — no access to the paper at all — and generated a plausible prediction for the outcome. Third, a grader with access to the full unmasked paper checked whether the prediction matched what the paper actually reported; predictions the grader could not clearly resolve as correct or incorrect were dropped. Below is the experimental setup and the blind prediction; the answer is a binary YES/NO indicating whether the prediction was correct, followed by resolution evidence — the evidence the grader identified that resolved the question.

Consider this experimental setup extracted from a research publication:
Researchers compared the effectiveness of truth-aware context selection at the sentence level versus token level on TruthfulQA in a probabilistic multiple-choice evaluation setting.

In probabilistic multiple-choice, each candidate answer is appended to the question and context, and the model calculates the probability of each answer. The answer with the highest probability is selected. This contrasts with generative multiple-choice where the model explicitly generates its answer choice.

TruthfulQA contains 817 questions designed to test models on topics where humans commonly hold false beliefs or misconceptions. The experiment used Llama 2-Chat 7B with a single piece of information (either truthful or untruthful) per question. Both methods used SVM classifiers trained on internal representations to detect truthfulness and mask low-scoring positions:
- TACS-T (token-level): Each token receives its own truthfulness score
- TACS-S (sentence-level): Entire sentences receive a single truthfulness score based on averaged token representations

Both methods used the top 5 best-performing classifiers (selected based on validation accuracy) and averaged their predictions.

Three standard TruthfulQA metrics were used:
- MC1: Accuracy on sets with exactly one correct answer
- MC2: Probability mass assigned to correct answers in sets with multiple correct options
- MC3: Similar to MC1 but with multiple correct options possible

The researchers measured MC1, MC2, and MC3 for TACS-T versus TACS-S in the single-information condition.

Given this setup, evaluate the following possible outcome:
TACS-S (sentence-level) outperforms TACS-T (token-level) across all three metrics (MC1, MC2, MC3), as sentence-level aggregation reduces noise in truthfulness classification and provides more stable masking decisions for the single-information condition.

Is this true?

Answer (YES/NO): YES